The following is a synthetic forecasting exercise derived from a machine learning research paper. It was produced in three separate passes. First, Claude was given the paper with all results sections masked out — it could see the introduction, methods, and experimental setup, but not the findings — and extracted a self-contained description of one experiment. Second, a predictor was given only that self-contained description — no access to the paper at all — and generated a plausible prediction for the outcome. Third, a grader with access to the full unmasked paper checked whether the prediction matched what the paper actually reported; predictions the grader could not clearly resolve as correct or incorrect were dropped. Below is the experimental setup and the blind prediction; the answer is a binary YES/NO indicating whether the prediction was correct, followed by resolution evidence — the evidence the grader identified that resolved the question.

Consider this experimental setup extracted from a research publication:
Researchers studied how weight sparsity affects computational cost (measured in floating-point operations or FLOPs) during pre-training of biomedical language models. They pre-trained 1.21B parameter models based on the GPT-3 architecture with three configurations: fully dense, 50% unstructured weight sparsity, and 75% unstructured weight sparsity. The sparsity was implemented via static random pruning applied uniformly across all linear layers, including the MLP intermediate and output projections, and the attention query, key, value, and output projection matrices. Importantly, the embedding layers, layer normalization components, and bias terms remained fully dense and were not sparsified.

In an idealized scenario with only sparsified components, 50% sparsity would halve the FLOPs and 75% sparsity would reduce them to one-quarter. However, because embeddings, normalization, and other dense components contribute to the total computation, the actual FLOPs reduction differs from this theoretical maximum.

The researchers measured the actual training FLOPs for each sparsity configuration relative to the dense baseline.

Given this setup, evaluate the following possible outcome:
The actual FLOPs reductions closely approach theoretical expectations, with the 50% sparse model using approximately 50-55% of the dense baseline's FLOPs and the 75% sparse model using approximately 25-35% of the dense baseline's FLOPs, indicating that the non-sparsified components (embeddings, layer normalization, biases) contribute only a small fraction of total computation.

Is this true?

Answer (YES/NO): NO